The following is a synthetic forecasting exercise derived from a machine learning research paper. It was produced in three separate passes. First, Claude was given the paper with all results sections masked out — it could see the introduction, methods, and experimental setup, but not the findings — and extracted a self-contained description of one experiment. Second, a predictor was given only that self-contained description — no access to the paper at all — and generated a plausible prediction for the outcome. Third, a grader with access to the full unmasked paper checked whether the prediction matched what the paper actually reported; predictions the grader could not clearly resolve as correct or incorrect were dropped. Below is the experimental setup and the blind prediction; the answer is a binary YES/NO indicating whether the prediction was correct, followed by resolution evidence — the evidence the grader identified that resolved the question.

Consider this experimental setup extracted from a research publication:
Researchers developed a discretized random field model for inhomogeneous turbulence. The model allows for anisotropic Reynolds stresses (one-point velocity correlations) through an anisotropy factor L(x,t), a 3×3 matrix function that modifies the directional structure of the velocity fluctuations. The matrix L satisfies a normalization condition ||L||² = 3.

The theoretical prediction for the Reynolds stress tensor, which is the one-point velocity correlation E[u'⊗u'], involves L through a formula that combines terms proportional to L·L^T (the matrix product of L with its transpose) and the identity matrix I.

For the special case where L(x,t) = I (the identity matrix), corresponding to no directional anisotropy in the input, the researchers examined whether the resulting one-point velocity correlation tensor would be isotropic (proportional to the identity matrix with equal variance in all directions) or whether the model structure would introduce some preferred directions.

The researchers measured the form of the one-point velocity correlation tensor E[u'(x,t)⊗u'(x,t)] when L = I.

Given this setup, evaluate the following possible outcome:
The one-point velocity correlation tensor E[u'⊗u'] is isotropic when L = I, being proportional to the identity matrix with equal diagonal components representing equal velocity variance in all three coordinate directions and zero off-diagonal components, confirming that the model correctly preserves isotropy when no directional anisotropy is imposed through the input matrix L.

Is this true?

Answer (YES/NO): YES